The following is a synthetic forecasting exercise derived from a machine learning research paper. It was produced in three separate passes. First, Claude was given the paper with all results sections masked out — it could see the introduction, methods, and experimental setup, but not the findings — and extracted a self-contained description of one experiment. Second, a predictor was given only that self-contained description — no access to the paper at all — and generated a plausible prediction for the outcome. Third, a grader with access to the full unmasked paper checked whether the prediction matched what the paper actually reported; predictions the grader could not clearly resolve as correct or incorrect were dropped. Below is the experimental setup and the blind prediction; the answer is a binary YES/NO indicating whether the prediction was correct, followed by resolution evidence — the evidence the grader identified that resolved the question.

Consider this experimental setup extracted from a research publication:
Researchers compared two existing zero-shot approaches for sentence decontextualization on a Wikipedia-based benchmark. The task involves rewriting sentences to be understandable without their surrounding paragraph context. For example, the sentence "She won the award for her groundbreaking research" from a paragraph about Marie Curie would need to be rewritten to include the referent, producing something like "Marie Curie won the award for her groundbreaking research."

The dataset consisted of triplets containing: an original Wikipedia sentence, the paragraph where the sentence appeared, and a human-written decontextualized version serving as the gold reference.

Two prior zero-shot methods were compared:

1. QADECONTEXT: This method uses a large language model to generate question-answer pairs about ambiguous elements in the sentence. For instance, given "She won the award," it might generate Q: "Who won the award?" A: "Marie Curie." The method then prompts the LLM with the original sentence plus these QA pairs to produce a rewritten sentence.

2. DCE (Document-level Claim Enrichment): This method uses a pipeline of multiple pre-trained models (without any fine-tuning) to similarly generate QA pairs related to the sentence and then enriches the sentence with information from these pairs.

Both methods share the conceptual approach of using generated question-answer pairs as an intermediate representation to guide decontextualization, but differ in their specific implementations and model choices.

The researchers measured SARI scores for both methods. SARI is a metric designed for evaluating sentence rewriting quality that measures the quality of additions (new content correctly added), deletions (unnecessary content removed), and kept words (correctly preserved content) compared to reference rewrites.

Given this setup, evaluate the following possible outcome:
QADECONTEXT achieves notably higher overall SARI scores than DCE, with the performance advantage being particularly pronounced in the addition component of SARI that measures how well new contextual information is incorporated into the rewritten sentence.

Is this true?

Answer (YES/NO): NO